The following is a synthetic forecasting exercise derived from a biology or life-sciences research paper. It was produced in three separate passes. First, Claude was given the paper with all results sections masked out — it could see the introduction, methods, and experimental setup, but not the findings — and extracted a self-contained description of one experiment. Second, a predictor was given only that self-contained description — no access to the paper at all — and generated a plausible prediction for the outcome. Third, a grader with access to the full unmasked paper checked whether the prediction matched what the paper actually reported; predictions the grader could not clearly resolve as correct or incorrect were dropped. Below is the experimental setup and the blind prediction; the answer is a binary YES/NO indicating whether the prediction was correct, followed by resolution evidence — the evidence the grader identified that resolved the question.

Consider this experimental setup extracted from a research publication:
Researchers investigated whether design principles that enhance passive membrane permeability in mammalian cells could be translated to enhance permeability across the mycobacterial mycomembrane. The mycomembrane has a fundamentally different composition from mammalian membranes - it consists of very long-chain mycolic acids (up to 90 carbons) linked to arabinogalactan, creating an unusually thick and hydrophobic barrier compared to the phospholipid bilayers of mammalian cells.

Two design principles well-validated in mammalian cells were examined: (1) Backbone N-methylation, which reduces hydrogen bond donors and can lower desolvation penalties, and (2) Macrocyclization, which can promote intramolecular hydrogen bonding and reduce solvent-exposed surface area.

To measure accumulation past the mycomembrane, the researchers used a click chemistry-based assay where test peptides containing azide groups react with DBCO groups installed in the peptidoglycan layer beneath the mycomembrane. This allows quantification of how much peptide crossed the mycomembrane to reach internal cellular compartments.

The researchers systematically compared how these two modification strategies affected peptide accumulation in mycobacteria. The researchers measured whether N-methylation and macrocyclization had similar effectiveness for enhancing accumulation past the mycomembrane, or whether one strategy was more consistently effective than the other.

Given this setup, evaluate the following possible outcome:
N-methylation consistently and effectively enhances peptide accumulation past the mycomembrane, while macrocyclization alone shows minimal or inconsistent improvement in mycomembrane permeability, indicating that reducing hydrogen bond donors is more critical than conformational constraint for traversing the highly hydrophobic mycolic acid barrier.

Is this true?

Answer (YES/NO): NO